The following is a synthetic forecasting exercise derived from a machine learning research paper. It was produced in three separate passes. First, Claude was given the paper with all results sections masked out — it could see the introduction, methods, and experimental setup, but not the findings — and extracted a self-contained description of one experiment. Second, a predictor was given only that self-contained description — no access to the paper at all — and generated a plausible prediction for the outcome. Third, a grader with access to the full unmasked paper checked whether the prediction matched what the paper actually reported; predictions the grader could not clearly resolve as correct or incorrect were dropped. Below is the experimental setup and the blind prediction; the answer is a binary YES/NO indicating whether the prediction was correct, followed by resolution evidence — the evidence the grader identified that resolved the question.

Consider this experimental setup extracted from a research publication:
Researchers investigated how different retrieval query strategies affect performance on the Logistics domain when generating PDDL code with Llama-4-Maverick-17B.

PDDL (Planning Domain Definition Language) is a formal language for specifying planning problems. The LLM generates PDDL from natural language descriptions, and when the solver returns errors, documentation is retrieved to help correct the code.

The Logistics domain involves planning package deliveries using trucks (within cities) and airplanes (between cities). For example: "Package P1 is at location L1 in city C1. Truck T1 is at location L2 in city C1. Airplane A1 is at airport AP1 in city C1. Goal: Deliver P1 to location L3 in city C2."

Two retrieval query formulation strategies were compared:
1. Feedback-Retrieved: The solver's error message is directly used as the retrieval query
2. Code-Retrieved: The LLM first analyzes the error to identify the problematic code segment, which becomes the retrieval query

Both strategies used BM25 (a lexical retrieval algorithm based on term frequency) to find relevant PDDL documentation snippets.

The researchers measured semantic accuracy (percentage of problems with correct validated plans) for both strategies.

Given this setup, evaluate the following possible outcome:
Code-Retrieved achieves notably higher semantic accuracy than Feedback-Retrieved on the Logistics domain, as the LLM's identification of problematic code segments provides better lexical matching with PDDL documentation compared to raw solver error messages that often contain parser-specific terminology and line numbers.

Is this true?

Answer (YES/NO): NO